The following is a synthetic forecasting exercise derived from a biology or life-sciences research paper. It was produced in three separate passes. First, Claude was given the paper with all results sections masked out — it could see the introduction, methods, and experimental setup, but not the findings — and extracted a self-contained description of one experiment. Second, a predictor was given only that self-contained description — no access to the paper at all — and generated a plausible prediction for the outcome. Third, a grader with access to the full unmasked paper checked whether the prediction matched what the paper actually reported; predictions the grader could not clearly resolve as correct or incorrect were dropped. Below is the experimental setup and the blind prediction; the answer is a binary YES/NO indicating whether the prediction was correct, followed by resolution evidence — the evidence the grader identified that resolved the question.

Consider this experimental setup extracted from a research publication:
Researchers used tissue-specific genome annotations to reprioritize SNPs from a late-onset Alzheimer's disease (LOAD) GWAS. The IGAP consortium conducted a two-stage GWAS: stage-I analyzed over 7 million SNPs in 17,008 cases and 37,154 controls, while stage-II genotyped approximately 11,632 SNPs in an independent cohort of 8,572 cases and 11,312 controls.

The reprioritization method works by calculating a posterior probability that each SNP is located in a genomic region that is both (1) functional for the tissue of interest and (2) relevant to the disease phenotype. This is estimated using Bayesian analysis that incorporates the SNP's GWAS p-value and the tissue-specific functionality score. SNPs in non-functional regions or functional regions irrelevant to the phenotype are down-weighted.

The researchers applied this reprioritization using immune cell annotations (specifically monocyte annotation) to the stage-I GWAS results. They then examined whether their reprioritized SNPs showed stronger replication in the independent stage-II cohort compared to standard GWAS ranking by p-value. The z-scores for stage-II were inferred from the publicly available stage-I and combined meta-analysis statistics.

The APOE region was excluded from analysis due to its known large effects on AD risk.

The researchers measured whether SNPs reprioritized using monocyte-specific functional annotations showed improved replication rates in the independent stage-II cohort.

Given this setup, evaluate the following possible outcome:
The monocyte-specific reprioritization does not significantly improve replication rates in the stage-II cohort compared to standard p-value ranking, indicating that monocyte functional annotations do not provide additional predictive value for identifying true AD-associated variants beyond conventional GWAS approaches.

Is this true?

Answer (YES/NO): NO